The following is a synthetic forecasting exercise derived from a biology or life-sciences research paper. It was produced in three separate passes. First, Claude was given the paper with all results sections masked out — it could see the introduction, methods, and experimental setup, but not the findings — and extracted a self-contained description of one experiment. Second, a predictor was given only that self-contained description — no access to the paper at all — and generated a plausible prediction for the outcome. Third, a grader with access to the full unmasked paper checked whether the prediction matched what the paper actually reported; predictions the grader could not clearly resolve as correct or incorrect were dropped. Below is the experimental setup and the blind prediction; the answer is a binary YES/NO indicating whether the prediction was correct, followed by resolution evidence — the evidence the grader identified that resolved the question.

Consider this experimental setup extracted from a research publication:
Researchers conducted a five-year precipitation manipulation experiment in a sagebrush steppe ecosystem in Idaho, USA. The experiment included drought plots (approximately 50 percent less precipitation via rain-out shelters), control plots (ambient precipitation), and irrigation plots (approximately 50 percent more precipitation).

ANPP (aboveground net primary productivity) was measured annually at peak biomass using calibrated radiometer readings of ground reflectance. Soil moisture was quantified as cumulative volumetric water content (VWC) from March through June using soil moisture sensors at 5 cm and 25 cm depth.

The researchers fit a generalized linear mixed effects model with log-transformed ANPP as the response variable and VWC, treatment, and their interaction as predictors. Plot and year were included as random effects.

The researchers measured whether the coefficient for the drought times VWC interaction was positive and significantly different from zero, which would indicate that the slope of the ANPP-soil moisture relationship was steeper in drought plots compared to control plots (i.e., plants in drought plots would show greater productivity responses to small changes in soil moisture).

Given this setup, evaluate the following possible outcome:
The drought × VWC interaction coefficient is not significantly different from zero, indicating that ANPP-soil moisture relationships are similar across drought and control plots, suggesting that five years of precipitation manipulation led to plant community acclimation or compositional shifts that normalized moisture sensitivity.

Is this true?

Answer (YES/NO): NO